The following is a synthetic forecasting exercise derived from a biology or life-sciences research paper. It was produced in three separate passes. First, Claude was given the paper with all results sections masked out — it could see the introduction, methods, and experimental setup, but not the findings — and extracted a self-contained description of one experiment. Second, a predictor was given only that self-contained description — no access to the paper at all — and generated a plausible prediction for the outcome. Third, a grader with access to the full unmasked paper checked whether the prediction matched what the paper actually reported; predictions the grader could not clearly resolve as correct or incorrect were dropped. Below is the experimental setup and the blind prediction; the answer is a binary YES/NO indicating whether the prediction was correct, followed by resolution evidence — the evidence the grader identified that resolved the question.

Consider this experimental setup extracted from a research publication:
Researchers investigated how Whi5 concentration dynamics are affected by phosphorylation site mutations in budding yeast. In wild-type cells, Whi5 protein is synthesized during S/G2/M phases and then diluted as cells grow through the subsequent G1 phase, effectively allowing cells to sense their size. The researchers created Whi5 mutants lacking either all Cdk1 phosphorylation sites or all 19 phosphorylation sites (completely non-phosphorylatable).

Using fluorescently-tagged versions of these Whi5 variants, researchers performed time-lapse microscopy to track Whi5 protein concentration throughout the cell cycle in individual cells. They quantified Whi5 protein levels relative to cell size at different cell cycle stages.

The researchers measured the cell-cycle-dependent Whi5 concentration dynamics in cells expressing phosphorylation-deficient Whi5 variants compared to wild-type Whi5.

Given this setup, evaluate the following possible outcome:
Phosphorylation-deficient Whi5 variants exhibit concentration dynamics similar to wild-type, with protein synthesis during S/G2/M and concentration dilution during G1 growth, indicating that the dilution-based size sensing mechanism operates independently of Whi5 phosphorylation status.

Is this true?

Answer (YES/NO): YES